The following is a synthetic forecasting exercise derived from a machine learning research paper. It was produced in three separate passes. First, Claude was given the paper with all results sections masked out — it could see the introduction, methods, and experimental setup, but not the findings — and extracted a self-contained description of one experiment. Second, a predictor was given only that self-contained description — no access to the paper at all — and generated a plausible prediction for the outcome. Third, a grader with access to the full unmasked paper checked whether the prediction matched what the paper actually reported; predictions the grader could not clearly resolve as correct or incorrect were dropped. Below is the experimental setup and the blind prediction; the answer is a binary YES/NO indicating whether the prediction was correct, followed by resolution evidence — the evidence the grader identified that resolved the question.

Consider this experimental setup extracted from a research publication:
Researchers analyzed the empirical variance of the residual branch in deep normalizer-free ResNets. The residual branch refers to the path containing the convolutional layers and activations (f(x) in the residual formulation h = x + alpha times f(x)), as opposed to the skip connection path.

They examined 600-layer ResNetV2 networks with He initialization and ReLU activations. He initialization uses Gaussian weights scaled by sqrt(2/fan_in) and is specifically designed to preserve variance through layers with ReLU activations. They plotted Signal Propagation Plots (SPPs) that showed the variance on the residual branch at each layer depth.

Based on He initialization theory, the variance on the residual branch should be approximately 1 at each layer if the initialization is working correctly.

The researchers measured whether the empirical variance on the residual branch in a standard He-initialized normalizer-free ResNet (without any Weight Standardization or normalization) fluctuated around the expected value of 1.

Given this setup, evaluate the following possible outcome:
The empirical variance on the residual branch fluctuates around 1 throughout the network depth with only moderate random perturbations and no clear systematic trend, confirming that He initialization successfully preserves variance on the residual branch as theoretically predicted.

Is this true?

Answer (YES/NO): NO